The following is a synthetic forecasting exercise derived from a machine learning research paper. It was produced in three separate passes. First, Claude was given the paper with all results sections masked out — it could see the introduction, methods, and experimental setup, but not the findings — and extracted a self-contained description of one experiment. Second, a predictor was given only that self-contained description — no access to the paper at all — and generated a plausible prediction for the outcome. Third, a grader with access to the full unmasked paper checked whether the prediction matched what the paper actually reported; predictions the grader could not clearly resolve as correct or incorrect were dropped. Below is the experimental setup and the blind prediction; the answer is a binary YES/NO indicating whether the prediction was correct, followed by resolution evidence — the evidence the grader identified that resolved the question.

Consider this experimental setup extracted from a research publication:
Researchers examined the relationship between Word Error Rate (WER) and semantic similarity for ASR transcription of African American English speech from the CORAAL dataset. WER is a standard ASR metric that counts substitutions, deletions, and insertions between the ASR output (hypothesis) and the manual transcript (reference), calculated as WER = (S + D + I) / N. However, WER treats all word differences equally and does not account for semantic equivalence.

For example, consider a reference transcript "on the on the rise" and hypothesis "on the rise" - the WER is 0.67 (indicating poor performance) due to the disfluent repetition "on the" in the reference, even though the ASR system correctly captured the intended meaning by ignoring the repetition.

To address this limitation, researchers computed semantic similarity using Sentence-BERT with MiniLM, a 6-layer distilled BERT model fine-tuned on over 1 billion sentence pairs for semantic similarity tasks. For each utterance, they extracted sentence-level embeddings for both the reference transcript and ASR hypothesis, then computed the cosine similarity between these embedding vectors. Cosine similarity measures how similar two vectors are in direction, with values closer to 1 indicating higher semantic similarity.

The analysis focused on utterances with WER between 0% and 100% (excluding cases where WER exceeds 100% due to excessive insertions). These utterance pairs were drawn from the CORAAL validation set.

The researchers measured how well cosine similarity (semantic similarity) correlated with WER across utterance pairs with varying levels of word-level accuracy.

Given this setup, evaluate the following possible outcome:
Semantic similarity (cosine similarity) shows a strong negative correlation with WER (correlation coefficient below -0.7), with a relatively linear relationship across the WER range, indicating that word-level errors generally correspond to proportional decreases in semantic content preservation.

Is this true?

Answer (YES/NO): NO